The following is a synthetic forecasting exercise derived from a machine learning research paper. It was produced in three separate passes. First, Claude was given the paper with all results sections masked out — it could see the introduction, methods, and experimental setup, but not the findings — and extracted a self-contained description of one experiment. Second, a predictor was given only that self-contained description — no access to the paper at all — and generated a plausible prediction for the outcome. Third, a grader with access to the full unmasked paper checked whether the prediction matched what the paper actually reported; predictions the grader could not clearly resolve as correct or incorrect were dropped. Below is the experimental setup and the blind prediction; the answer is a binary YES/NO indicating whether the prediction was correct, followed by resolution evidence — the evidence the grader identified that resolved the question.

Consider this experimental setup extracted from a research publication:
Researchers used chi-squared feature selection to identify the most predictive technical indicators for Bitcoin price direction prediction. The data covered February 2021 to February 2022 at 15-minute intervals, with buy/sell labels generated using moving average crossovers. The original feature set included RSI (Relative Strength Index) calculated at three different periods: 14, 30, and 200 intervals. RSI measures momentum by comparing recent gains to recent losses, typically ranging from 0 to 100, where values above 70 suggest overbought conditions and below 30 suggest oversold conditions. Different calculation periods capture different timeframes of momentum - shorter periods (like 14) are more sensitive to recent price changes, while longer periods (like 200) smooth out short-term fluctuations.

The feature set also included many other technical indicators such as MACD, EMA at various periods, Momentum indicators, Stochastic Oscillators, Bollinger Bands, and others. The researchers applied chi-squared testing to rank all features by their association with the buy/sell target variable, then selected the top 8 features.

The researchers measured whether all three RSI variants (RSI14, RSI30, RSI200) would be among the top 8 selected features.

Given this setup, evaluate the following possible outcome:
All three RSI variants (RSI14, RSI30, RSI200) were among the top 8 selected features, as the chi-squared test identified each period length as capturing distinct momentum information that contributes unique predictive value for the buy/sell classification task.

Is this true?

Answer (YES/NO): NO